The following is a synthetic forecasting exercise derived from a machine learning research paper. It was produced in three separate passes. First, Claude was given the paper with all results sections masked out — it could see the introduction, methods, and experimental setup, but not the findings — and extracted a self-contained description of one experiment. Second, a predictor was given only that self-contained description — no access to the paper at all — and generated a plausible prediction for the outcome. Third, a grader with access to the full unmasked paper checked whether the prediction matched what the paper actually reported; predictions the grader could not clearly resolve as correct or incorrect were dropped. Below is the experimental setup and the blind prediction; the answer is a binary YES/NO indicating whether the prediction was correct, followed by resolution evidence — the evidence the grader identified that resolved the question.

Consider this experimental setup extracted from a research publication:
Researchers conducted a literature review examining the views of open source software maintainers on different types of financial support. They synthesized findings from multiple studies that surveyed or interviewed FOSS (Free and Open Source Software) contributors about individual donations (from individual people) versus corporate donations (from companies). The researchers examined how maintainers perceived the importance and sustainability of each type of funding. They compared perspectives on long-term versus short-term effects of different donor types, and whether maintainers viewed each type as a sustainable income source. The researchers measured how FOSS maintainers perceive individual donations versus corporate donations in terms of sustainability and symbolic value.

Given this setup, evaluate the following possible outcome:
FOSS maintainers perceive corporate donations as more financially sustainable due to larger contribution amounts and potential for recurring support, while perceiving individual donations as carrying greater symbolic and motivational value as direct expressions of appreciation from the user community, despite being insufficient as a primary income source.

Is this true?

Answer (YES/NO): NO